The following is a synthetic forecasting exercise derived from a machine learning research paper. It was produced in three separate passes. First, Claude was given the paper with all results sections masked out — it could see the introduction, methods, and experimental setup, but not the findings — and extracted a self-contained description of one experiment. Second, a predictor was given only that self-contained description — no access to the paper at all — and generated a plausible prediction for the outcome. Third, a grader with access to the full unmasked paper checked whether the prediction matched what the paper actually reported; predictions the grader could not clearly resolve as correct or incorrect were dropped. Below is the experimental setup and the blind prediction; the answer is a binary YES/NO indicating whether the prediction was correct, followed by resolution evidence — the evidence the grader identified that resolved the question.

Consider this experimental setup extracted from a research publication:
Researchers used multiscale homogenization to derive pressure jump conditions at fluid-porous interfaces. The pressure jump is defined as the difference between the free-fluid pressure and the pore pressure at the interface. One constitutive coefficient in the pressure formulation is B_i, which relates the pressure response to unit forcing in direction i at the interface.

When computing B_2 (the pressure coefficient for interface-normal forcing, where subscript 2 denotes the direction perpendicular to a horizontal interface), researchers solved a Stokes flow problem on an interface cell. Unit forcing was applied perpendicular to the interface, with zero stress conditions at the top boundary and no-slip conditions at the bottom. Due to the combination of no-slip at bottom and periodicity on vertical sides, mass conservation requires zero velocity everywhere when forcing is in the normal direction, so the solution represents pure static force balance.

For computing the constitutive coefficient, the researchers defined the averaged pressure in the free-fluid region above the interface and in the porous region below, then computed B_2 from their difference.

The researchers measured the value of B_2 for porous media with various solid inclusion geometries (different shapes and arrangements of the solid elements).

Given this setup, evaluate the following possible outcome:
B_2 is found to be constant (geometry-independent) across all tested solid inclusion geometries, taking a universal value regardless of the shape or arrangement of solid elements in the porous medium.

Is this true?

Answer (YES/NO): YES